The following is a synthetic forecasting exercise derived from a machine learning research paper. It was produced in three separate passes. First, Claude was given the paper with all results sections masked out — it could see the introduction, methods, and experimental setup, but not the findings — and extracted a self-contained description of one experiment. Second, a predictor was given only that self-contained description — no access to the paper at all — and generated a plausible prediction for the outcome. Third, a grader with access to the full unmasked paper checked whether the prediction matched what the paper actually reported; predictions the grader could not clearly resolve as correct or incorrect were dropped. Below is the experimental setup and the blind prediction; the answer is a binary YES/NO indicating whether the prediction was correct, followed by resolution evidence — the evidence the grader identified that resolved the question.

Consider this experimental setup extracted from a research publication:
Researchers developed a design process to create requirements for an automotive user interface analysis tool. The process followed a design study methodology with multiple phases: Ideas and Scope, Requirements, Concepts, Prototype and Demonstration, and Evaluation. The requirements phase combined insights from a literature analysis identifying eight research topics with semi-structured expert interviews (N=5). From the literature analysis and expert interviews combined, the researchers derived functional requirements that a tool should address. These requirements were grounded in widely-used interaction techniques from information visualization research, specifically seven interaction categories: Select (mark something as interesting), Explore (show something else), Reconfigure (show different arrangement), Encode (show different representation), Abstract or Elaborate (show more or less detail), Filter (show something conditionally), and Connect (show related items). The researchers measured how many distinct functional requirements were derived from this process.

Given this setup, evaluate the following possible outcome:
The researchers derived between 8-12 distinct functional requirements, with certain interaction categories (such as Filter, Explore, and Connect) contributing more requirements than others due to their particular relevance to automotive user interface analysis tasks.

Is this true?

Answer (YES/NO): NO